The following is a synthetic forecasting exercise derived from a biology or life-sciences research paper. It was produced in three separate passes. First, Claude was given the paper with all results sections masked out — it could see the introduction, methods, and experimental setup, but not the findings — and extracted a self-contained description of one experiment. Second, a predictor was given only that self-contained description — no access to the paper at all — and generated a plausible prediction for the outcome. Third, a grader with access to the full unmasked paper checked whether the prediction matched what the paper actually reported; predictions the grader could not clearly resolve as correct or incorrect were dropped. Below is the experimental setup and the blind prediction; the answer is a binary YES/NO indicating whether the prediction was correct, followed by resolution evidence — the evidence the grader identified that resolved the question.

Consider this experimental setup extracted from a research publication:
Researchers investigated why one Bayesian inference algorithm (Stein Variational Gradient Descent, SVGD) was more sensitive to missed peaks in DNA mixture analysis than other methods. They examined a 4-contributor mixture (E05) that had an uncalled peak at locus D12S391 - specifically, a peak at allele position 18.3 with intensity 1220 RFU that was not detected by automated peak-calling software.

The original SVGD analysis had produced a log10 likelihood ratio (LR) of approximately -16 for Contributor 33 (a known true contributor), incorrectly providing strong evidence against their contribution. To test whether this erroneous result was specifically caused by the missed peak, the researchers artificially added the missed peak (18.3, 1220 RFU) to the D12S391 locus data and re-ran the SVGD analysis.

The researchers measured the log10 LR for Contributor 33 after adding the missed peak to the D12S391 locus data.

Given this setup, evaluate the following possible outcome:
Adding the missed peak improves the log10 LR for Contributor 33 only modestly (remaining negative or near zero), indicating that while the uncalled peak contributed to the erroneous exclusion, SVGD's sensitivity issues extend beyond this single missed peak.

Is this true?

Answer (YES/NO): NO